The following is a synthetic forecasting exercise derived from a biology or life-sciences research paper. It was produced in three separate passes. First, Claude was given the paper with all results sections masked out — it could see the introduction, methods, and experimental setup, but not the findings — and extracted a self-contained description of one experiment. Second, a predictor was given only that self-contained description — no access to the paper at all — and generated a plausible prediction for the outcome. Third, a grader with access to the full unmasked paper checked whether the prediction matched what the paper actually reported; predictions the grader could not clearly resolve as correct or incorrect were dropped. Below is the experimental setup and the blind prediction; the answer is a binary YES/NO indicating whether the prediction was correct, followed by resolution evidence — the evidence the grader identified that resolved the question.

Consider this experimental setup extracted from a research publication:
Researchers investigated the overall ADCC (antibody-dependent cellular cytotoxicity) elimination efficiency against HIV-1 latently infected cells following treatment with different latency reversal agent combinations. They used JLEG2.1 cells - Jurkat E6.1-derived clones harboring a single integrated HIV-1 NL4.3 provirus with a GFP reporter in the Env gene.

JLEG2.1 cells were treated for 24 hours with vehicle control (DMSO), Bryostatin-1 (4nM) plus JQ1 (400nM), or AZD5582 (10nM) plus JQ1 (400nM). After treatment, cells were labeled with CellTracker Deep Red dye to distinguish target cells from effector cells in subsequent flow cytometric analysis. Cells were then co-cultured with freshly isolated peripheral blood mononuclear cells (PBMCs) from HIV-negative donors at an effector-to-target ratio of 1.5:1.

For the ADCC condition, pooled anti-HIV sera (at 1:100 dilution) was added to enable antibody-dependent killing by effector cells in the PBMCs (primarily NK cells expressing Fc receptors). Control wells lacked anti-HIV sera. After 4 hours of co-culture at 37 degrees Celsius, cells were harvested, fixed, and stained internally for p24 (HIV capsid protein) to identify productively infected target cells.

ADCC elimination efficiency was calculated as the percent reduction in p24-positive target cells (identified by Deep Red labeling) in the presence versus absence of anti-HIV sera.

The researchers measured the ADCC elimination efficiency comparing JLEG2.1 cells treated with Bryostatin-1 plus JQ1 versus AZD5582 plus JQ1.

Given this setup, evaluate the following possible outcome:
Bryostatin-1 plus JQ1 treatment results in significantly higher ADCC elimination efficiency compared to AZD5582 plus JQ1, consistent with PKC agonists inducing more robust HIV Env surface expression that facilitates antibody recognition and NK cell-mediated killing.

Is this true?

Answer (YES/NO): NO